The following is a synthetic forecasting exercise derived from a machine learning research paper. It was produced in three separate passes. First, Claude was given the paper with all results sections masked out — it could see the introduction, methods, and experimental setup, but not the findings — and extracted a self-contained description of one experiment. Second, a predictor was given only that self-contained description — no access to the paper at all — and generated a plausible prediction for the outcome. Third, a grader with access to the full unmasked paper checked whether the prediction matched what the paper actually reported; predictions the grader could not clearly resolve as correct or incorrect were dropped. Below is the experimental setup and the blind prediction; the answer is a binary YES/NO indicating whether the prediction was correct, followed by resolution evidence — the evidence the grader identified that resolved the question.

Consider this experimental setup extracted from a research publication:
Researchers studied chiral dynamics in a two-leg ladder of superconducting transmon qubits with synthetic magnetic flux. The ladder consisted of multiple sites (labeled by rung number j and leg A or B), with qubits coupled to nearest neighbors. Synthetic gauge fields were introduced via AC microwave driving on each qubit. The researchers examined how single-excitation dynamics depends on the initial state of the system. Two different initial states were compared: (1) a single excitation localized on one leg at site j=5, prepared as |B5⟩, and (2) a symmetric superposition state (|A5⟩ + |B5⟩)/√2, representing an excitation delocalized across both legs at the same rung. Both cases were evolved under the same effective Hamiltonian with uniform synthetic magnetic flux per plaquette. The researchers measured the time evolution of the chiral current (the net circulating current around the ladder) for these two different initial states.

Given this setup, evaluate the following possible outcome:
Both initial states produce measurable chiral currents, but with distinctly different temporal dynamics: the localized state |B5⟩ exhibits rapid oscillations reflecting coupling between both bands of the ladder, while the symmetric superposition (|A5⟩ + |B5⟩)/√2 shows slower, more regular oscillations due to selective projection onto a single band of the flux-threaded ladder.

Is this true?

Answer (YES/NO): NO